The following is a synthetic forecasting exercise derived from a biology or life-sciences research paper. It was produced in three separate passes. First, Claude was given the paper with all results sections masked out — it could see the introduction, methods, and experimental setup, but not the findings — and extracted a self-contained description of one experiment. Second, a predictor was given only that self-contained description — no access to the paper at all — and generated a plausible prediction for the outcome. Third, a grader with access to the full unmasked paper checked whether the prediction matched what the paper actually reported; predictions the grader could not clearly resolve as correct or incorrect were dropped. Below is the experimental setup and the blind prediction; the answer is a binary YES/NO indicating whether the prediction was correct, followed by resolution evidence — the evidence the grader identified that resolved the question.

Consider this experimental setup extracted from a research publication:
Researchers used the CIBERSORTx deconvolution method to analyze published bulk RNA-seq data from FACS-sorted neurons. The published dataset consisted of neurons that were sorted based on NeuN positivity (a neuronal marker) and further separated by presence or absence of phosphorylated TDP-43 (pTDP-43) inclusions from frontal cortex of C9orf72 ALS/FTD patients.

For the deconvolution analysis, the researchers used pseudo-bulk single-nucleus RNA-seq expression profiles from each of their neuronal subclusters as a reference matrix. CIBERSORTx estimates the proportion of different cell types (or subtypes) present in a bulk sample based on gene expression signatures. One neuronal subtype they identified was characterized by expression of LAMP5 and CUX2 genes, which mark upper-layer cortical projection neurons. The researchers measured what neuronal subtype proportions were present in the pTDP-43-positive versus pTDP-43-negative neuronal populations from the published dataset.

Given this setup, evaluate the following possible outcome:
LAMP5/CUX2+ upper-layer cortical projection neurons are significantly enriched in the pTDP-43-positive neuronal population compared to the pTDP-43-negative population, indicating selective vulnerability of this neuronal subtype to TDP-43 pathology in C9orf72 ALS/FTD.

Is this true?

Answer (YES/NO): YES